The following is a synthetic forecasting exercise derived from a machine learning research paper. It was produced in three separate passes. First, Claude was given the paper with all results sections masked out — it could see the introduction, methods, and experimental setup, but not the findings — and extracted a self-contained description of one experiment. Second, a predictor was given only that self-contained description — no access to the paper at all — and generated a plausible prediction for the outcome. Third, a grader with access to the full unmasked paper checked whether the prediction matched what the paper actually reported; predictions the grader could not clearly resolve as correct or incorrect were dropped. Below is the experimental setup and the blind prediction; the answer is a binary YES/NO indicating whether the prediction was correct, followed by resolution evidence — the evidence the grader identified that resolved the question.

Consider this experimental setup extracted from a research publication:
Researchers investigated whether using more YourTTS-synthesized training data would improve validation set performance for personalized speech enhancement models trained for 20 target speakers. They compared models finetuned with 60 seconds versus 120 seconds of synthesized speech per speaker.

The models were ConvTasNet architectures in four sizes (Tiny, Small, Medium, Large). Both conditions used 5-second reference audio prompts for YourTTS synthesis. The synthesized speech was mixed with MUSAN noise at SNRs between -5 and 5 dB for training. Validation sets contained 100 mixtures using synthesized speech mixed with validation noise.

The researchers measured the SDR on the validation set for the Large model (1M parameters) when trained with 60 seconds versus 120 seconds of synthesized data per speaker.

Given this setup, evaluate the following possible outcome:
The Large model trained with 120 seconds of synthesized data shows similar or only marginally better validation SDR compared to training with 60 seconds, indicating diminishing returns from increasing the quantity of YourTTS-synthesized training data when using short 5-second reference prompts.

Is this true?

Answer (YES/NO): NO